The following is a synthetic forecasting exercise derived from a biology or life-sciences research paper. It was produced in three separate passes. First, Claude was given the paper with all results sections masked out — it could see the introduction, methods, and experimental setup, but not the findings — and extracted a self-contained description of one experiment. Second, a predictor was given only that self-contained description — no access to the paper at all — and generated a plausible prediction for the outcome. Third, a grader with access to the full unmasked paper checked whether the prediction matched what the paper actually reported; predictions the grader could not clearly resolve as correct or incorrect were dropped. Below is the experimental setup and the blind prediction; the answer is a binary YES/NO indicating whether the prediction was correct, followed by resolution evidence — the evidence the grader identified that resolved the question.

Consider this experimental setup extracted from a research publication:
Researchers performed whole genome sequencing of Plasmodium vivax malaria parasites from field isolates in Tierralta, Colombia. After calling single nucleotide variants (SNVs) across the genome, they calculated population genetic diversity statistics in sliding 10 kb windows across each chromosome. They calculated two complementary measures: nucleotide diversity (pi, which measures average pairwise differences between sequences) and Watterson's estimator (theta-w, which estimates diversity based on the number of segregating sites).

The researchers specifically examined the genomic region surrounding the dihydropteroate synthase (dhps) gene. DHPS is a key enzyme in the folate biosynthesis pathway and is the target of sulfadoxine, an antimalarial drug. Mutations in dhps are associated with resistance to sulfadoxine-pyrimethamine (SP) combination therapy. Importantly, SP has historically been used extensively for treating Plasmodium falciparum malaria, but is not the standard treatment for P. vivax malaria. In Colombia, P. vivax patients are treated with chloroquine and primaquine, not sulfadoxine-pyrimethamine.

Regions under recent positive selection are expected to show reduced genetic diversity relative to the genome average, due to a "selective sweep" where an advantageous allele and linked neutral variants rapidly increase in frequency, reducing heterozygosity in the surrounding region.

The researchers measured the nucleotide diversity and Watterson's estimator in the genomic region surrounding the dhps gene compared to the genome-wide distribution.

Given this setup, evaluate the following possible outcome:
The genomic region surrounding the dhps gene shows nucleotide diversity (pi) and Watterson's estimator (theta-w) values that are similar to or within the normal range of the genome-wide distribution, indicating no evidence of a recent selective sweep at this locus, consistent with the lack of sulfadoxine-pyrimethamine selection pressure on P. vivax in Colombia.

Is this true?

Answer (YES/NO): NO